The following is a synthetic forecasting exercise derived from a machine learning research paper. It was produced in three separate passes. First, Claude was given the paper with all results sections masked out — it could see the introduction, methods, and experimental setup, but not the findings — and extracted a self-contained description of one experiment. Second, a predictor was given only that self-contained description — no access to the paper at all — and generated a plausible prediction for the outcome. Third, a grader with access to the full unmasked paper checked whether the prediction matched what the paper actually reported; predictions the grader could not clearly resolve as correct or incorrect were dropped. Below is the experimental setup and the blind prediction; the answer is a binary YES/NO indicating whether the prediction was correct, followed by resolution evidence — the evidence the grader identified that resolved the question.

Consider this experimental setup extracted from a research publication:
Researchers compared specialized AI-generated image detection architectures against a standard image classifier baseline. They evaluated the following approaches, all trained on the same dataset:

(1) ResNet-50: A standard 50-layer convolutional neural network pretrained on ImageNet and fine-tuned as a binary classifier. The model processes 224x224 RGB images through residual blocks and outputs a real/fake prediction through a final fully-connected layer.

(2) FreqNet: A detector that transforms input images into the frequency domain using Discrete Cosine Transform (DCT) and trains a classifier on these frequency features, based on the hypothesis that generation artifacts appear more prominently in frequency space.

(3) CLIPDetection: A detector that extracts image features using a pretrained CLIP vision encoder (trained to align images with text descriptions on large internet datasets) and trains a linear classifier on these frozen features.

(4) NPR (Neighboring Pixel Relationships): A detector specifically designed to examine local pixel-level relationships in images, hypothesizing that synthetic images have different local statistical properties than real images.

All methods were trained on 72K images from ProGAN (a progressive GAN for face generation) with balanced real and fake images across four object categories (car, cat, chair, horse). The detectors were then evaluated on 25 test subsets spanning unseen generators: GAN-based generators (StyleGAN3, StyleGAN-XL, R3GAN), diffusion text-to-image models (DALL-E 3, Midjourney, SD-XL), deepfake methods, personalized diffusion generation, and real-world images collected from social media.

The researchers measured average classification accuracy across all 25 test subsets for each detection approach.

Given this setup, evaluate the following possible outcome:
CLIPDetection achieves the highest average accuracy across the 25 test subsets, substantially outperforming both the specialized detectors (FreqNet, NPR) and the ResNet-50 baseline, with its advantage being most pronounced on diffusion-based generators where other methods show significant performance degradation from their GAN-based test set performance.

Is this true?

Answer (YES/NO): NO